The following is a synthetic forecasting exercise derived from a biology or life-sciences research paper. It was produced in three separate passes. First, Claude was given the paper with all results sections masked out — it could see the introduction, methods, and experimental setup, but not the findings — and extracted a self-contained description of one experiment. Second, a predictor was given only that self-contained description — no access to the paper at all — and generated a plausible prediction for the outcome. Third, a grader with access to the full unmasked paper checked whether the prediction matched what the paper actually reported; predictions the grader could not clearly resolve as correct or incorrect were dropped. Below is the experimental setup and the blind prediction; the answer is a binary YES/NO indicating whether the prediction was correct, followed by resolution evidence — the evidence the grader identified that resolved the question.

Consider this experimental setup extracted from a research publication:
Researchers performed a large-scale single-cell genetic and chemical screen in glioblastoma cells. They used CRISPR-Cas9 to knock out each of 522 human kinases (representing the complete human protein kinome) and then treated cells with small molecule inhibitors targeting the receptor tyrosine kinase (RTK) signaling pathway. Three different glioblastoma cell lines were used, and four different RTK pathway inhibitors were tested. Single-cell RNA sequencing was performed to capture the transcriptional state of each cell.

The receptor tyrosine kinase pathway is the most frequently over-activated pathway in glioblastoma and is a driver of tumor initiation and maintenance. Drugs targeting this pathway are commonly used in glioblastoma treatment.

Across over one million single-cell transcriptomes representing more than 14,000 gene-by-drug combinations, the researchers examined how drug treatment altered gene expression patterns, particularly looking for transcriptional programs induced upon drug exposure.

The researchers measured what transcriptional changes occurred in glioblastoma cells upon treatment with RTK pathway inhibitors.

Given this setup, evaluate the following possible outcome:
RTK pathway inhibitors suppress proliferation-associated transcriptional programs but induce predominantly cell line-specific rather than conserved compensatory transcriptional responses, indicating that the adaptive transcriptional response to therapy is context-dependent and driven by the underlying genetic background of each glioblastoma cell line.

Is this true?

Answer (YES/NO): NO